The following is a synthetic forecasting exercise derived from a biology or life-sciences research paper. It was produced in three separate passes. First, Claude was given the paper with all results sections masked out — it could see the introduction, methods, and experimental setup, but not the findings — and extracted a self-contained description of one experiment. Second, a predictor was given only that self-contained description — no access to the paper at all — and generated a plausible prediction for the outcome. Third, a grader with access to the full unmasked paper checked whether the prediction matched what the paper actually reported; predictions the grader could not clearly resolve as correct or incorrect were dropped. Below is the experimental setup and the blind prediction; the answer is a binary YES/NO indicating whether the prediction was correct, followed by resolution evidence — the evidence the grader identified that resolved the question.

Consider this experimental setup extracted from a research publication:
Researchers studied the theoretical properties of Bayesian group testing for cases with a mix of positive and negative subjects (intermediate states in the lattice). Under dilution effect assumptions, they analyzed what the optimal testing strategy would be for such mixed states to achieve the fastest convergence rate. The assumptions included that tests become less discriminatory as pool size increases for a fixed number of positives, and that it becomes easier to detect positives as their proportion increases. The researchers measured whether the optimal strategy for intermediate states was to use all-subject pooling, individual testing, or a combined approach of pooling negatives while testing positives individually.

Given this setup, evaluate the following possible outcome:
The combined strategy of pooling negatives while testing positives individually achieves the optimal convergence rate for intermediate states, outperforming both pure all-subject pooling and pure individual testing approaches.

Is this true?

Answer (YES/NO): YES